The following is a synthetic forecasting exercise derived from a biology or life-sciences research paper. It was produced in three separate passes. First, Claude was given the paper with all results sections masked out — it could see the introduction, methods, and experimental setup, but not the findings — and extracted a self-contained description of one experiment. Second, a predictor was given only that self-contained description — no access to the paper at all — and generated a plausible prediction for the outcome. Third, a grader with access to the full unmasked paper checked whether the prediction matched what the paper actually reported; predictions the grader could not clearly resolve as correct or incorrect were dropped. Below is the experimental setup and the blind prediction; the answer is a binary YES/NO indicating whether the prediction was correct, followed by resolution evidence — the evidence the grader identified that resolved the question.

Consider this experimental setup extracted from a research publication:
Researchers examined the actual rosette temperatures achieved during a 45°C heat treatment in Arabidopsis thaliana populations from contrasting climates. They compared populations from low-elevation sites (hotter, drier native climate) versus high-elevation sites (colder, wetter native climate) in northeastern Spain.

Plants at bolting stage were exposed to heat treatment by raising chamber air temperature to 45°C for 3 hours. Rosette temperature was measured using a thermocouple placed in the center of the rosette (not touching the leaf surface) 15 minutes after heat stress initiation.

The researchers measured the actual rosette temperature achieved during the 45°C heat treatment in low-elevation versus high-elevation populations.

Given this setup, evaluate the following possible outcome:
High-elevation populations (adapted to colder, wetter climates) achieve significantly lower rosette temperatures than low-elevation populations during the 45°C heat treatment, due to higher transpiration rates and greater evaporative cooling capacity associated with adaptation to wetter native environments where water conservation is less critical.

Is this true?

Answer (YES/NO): YES